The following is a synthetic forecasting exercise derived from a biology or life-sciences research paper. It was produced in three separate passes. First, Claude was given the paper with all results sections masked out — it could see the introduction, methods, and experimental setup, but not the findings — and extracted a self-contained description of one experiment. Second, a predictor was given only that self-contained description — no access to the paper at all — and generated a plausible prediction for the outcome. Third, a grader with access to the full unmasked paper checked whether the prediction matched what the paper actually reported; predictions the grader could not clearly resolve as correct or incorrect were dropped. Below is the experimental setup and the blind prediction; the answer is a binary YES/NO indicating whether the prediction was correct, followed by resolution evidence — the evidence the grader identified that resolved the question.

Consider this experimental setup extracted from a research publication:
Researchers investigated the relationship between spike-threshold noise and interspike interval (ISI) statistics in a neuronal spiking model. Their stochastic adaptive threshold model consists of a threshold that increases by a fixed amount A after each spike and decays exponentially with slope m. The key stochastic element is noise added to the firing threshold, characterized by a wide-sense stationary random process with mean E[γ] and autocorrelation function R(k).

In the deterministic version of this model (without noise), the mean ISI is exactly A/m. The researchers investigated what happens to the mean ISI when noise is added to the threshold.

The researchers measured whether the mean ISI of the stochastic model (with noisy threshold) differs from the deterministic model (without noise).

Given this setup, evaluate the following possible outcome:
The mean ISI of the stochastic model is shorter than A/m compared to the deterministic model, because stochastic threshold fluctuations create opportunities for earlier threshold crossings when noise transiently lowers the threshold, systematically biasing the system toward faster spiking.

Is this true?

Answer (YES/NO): NO